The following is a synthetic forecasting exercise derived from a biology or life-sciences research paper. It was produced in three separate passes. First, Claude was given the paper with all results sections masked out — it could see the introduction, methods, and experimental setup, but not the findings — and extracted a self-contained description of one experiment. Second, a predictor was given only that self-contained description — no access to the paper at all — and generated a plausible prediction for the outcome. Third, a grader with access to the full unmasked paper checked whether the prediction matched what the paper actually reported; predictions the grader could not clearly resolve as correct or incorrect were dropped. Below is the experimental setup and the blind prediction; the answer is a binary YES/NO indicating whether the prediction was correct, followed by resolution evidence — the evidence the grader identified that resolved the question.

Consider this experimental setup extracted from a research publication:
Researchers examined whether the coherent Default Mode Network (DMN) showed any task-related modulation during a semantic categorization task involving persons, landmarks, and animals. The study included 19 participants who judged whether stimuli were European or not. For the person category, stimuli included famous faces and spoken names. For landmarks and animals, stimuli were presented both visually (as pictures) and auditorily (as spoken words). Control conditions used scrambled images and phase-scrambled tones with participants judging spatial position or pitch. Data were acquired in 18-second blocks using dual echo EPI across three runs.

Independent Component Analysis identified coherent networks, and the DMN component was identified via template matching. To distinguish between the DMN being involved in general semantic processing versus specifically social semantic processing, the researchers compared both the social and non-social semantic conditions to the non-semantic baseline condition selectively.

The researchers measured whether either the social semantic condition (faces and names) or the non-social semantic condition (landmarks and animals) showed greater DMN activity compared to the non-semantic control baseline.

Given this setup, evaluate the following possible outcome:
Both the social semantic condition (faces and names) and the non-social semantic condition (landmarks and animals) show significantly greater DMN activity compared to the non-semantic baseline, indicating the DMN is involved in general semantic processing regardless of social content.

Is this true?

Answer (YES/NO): NO